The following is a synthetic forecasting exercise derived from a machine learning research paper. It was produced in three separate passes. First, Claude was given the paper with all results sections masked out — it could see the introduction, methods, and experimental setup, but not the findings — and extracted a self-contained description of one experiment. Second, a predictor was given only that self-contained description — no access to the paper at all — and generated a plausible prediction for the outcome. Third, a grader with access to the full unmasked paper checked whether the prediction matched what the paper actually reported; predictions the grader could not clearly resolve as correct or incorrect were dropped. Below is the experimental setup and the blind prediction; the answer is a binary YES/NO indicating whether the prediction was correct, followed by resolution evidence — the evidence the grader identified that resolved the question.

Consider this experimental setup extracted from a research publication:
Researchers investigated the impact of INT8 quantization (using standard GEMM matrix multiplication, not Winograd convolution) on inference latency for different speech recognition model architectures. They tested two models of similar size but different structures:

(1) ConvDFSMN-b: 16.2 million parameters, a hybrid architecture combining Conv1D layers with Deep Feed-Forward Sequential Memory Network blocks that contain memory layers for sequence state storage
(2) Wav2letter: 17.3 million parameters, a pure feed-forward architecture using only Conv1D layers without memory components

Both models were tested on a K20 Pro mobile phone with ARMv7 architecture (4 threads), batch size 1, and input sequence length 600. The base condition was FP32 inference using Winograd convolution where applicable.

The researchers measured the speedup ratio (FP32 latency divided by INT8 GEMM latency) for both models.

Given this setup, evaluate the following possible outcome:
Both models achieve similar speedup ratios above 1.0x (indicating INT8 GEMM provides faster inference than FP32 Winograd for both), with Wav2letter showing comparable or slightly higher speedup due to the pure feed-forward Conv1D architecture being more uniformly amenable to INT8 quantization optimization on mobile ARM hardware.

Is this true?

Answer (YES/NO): NO